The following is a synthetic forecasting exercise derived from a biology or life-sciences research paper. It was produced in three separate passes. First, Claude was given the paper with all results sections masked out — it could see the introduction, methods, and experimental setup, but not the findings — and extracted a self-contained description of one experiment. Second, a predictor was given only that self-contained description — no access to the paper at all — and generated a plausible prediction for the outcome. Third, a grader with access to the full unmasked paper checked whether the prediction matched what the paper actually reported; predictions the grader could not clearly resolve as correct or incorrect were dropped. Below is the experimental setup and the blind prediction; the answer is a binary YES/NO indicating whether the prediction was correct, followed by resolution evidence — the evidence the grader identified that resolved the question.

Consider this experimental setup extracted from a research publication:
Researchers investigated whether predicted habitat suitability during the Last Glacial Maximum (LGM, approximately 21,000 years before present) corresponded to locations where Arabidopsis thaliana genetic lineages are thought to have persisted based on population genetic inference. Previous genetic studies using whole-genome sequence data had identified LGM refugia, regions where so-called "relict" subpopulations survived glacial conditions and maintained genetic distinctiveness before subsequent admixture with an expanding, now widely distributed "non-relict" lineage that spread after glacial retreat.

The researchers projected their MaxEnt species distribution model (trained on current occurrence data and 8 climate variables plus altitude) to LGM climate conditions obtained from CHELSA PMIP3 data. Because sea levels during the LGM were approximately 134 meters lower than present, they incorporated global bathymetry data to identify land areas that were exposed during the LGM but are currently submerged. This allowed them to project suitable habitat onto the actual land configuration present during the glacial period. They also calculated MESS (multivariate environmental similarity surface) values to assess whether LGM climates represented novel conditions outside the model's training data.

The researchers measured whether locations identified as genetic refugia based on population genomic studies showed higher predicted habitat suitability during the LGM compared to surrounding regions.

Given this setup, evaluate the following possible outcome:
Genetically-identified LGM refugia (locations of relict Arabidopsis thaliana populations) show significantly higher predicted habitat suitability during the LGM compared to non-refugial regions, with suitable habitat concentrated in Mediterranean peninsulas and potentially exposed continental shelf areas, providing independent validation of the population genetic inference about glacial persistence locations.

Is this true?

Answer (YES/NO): NO